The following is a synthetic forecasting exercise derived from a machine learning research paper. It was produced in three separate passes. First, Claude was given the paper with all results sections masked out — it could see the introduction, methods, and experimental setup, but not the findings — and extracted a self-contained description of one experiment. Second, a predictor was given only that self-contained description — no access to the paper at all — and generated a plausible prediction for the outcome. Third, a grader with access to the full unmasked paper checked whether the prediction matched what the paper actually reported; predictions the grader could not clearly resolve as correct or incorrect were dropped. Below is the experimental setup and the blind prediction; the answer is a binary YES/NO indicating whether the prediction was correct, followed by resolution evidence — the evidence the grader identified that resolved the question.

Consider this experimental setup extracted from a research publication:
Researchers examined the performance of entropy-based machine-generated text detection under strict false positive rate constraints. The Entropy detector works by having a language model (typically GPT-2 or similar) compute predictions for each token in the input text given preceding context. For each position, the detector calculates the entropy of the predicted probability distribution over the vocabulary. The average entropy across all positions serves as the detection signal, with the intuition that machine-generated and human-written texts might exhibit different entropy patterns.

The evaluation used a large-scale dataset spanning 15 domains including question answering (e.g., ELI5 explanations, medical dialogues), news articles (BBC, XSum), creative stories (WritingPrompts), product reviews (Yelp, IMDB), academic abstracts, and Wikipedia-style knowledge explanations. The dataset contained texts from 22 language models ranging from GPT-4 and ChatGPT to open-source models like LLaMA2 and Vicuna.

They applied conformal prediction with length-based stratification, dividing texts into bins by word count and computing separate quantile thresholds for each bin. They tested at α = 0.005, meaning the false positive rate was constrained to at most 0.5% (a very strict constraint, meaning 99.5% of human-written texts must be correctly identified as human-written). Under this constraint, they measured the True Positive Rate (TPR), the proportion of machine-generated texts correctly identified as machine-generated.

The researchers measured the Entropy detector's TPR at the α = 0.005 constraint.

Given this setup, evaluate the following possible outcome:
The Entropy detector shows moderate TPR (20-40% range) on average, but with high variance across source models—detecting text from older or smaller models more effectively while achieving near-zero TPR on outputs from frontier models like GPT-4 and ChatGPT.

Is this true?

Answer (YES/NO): NO